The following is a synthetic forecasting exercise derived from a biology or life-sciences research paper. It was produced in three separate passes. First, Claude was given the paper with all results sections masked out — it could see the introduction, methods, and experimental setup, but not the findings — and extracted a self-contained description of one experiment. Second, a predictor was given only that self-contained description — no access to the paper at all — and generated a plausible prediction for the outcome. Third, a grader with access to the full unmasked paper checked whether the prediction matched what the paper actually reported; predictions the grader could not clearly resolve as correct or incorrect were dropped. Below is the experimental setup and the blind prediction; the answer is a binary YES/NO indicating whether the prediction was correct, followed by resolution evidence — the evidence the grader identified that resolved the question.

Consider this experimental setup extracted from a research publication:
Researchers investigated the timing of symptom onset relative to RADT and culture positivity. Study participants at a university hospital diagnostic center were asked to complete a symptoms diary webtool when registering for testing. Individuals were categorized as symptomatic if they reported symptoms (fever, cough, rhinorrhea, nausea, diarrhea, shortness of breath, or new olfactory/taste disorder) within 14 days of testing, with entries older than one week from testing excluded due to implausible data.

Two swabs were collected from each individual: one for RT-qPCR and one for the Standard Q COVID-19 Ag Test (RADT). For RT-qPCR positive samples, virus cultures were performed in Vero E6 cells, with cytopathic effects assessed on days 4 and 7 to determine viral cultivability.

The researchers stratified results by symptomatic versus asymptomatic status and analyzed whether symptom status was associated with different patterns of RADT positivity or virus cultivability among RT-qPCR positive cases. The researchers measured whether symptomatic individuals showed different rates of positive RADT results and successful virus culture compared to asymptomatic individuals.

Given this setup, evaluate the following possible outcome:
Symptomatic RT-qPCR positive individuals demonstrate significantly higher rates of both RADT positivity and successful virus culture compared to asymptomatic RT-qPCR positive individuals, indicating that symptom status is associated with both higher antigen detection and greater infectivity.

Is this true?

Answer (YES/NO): YES